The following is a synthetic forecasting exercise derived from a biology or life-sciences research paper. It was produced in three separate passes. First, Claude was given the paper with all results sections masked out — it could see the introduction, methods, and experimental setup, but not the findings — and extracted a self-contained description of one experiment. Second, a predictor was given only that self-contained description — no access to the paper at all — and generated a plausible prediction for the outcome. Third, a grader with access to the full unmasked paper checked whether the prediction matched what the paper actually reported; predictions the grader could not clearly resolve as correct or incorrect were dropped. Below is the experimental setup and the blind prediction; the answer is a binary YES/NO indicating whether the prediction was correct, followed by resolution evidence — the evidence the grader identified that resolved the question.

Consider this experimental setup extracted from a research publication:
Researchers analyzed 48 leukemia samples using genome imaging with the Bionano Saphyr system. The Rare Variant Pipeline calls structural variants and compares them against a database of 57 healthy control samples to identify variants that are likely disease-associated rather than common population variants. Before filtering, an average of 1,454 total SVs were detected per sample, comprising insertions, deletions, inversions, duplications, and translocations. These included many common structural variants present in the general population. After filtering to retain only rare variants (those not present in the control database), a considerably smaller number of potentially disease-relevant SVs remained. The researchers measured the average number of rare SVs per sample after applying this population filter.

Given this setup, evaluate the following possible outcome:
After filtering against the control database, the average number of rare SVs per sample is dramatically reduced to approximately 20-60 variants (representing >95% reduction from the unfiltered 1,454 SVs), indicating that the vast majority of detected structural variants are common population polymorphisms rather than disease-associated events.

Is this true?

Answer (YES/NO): YES